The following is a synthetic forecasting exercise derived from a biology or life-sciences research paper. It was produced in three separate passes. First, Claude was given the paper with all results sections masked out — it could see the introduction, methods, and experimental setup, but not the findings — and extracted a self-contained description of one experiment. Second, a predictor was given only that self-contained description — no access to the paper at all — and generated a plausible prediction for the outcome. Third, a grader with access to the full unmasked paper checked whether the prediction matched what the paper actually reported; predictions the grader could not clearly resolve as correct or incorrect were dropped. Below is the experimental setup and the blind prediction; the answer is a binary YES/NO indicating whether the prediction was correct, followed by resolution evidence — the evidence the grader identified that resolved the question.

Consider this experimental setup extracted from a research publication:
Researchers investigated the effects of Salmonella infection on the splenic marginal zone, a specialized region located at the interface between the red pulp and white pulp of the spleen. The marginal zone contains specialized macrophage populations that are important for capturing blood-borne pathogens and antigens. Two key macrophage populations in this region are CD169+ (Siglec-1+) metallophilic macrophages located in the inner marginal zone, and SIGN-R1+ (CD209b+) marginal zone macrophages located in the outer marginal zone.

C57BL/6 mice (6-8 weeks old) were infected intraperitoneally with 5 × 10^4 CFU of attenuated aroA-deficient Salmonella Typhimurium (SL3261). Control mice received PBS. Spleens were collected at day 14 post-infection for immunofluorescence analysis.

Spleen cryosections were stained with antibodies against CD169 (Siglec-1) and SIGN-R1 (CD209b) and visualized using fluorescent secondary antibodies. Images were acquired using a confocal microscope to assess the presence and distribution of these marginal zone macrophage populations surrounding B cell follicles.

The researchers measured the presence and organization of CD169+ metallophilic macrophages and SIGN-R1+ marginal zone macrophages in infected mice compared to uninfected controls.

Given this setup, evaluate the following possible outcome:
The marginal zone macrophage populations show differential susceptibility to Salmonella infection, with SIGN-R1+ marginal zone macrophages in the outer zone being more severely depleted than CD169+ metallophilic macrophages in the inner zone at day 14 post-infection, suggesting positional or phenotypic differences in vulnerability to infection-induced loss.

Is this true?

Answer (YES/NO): YES